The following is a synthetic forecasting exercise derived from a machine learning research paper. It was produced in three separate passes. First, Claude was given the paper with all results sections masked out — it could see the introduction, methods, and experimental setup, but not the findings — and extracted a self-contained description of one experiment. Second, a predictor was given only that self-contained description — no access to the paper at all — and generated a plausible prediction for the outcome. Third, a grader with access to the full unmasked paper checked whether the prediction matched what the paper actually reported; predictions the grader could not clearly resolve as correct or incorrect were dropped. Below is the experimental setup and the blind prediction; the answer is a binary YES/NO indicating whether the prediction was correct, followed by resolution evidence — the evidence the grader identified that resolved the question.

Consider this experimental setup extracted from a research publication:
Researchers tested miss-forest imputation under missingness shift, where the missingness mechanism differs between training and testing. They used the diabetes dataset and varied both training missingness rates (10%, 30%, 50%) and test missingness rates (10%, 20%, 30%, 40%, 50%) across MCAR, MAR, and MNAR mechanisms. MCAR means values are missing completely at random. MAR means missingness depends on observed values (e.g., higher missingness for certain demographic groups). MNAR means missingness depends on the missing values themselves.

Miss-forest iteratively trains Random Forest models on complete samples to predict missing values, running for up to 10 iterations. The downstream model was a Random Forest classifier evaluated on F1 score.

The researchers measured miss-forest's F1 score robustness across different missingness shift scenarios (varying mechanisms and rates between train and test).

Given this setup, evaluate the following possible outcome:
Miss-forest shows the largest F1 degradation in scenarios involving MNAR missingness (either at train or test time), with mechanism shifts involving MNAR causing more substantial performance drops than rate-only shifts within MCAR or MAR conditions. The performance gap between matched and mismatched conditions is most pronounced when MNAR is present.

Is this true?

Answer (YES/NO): NO